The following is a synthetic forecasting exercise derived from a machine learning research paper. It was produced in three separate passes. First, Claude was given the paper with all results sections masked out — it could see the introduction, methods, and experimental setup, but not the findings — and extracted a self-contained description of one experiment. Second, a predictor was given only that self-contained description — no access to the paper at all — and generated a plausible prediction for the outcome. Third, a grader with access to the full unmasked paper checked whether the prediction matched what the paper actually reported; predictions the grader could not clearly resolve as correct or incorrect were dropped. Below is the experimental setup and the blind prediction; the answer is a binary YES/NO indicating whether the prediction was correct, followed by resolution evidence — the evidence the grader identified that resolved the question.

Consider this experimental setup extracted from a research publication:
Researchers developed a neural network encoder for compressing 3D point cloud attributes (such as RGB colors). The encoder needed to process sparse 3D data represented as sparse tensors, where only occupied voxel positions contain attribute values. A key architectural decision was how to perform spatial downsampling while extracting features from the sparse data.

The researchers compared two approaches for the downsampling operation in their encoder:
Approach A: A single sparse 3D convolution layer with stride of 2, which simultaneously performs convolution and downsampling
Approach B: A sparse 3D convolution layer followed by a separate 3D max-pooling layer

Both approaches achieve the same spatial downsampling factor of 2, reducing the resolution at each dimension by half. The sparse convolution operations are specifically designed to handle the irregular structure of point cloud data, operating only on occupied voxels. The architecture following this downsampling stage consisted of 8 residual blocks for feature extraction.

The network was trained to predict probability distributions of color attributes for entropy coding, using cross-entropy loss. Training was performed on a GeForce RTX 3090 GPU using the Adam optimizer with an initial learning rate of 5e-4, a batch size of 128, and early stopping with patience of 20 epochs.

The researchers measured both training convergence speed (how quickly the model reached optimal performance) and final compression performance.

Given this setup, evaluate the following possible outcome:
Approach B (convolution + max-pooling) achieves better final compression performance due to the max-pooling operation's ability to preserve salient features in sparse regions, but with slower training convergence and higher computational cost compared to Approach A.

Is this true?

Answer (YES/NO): NO